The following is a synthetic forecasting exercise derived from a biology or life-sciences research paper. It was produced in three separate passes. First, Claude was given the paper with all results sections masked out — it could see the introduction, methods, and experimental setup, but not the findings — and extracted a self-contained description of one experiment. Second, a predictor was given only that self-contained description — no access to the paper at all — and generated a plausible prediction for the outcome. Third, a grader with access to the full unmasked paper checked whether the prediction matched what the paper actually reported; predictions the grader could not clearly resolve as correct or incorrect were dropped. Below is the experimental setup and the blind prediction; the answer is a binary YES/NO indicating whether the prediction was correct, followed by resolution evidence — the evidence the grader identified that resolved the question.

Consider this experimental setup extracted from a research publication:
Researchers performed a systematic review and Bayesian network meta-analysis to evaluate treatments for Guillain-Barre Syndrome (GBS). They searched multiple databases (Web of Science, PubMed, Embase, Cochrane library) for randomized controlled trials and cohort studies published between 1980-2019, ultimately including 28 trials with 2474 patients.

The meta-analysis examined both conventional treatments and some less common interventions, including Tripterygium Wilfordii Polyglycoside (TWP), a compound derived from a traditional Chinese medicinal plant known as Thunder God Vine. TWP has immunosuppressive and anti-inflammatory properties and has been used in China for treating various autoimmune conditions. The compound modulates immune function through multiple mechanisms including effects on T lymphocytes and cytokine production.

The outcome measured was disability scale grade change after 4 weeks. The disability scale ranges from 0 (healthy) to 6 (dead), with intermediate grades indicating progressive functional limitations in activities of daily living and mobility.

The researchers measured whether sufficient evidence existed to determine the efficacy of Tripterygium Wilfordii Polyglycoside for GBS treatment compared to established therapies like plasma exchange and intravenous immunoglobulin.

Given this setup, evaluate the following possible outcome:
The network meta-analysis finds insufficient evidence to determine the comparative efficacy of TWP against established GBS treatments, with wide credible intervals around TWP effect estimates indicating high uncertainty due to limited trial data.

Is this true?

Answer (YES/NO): YES